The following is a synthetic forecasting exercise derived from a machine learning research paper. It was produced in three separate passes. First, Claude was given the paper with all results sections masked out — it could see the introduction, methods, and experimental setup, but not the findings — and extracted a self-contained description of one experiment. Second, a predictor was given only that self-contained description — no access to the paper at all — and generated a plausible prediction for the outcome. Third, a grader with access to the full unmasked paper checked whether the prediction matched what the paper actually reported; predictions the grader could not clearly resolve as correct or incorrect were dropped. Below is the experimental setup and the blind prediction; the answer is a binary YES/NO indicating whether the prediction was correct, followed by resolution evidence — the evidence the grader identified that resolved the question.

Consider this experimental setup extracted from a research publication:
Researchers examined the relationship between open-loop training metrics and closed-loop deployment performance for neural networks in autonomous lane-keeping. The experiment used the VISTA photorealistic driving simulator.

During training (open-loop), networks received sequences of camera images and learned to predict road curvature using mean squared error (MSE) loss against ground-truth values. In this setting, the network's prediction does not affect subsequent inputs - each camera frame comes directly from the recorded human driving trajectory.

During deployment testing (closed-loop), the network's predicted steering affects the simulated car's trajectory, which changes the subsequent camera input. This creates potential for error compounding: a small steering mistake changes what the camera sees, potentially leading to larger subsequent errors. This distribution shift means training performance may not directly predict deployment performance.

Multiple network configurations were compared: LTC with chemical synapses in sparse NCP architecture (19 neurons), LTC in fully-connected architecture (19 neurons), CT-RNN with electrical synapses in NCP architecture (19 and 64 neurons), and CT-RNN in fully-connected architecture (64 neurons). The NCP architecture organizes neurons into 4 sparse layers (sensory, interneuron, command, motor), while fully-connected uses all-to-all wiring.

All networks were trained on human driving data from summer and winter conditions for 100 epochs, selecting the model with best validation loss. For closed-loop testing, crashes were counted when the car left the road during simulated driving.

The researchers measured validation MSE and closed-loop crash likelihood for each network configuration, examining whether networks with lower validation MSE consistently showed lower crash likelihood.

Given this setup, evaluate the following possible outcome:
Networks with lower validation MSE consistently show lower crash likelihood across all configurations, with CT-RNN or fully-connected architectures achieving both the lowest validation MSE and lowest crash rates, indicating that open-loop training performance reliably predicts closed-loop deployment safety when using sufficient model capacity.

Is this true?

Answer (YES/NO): NO